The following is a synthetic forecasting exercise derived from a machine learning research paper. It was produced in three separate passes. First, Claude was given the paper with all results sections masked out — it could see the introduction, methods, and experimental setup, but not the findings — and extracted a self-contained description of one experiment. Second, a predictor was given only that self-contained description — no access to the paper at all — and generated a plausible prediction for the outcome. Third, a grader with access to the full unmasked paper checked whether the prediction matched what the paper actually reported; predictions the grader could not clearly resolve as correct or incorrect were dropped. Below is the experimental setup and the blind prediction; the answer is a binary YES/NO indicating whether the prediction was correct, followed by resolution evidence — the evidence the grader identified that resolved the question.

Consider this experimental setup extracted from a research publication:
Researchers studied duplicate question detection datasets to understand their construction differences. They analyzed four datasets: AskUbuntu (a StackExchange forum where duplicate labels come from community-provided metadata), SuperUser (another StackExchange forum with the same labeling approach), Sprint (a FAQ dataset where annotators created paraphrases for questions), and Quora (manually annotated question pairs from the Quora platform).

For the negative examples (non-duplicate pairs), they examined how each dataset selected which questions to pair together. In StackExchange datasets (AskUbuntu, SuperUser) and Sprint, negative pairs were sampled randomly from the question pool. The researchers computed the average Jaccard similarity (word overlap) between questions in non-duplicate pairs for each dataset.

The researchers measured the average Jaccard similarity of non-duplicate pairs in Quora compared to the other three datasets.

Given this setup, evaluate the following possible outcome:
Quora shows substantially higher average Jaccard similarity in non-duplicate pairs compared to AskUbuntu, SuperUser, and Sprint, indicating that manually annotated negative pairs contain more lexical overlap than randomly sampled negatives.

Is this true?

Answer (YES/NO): YES